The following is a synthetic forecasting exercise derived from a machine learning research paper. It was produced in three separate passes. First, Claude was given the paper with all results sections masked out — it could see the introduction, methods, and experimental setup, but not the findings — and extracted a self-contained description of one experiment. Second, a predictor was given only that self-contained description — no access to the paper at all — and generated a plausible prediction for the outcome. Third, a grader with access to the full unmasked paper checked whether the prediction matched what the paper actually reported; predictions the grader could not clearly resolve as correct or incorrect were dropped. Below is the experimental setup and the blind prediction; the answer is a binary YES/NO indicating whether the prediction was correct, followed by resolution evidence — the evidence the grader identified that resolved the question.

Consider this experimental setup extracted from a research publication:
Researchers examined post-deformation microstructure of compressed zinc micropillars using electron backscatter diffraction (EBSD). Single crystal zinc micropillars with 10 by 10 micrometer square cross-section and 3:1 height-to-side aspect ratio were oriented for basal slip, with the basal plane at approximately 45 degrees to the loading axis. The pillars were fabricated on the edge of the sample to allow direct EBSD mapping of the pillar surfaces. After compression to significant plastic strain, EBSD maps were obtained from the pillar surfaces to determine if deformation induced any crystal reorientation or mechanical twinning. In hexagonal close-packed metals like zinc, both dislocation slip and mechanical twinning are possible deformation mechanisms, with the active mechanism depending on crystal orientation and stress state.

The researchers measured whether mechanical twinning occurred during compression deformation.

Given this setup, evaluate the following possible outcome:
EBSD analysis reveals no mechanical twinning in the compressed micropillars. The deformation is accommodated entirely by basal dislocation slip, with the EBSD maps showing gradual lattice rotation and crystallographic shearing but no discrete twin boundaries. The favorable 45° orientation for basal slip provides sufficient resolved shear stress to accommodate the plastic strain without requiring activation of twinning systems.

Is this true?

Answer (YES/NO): YES